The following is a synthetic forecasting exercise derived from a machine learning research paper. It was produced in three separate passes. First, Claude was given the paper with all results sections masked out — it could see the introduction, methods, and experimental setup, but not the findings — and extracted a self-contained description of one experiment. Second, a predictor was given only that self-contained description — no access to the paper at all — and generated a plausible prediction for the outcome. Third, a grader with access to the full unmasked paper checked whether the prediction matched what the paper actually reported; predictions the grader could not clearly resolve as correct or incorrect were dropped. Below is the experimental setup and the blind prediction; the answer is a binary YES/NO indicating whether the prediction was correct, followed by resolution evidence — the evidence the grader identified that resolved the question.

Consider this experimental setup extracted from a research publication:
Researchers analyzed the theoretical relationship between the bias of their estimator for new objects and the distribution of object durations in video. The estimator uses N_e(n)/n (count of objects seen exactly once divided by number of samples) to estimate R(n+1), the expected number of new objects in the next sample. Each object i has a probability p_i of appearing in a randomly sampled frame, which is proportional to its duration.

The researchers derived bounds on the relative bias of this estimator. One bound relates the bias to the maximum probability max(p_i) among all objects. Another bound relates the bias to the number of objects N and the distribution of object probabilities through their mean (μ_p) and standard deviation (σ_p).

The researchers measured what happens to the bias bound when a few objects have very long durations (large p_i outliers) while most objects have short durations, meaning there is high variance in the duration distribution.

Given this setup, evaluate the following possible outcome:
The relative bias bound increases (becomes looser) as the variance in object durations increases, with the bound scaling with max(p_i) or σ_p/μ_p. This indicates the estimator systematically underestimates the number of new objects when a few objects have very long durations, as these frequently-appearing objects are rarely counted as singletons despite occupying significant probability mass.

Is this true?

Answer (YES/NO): NO